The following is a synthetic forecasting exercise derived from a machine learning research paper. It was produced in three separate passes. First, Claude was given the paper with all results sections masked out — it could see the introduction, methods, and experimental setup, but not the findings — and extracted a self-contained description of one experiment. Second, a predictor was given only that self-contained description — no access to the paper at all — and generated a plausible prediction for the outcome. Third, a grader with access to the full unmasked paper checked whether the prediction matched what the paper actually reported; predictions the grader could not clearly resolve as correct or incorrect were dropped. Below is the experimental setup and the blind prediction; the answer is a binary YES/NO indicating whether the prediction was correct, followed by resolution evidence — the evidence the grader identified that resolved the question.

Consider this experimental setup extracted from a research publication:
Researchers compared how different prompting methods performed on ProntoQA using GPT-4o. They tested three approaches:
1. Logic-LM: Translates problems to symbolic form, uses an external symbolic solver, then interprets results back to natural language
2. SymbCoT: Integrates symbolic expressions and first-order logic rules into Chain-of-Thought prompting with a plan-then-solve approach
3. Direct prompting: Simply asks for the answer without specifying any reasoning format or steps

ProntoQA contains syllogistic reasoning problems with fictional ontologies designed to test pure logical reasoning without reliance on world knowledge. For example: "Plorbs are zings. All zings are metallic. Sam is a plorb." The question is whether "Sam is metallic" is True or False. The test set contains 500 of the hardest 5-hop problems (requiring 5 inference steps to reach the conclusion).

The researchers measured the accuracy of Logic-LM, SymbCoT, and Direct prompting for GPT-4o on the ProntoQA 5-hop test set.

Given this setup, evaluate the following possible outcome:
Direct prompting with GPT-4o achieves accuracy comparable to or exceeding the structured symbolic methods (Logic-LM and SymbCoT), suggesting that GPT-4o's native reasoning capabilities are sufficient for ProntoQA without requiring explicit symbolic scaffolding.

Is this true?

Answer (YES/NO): YES